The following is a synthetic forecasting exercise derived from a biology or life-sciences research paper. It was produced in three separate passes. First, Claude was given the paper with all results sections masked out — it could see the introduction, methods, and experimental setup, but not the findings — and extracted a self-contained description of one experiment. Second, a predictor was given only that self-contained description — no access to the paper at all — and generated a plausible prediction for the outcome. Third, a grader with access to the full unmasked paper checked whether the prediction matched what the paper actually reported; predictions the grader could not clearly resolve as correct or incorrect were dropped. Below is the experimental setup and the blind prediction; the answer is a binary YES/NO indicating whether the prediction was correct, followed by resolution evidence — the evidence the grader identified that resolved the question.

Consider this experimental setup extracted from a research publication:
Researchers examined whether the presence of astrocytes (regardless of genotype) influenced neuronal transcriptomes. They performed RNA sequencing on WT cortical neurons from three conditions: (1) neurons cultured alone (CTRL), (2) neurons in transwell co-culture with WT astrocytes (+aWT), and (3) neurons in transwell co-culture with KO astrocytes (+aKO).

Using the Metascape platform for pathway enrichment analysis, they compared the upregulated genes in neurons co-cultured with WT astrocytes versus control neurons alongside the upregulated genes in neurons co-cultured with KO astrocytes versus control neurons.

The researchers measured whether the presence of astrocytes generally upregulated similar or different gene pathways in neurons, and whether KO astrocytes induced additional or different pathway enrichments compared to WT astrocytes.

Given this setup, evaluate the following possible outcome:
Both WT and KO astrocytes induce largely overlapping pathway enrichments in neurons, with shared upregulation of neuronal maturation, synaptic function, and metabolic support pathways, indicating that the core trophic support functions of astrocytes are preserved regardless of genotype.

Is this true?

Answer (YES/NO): NO